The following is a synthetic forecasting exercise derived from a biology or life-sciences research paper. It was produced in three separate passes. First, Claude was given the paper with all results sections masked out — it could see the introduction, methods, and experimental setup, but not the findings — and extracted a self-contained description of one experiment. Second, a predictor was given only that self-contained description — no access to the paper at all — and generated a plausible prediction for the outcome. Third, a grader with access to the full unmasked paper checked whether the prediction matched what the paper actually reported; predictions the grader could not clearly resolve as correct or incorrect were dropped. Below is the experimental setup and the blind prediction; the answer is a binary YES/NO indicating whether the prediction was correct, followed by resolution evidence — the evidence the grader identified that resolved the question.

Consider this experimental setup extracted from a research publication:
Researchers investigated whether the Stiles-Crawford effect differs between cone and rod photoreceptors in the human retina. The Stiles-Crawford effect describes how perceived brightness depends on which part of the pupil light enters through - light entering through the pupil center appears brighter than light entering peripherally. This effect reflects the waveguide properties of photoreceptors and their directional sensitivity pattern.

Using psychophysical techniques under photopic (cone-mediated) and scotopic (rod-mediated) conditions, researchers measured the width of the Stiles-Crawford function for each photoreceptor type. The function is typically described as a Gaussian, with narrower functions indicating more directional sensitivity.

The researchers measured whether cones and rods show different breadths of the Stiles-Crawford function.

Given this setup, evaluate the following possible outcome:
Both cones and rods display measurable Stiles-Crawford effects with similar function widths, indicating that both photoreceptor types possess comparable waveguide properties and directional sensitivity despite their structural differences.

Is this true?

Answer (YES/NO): NO